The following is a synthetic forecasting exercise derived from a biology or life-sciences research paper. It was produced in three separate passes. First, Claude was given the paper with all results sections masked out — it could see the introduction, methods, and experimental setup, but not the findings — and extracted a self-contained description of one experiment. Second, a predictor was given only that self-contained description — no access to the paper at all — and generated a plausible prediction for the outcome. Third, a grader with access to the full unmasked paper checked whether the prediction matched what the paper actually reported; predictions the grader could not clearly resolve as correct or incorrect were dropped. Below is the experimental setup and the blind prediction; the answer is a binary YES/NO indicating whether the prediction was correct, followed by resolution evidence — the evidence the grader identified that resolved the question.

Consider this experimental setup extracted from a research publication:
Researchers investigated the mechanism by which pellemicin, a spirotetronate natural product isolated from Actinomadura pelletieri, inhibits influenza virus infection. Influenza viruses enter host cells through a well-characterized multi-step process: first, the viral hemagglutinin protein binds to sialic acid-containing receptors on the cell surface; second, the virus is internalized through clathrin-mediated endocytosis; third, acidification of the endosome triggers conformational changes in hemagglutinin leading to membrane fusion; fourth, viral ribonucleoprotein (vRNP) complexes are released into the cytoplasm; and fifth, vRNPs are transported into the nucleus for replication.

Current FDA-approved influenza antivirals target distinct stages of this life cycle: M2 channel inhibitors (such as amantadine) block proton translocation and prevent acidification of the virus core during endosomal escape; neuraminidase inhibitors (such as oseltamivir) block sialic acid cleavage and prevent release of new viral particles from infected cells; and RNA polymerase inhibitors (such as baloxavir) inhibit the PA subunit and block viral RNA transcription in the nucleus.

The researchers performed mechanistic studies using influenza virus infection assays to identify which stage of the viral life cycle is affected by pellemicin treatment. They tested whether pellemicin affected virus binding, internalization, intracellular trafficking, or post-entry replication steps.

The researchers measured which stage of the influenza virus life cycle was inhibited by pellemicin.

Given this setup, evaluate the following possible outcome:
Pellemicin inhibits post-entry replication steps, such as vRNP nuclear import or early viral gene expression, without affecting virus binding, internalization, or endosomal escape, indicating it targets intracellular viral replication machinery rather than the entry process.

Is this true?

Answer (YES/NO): NO